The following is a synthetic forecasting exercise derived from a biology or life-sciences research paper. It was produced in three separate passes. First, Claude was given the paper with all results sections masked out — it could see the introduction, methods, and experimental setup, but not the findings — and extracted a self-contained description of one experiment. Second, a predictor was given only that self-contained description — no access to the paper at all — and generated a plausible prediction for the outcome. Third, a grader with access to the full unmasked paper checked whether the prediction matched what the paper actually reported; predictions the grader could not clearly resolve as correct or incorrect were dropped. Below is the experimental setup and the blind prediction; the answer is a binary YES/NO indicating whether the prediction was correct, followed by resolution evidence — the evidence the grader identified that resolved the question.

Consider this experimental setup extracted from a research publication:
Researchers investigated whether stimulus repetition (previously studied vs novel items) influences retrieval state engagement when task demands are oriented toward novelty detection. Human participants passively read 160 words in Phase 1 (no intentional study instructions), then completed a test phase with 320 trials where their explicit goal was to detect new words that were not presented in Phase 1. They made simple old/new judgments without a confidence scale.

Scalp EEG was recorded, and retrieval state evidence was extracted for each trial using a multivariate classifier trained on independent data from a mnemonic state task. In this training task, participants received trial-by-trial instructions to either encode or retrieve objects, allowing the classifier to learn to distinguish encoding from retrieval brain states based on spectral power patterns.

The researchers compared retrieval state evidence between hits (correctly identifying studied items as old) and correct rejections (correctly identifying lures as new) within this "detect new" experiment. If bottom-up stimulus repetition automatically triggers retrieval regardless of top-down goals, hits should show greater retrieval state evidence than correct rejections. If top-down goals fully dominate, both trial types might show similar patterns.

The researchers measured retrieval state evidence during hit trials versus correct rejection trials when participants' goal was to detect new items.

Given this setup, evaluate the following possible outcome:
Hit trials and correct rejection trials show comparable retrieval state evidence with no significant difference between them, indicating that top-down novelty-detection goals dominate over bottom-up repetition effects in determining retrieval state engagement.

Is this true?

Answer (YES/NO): NO